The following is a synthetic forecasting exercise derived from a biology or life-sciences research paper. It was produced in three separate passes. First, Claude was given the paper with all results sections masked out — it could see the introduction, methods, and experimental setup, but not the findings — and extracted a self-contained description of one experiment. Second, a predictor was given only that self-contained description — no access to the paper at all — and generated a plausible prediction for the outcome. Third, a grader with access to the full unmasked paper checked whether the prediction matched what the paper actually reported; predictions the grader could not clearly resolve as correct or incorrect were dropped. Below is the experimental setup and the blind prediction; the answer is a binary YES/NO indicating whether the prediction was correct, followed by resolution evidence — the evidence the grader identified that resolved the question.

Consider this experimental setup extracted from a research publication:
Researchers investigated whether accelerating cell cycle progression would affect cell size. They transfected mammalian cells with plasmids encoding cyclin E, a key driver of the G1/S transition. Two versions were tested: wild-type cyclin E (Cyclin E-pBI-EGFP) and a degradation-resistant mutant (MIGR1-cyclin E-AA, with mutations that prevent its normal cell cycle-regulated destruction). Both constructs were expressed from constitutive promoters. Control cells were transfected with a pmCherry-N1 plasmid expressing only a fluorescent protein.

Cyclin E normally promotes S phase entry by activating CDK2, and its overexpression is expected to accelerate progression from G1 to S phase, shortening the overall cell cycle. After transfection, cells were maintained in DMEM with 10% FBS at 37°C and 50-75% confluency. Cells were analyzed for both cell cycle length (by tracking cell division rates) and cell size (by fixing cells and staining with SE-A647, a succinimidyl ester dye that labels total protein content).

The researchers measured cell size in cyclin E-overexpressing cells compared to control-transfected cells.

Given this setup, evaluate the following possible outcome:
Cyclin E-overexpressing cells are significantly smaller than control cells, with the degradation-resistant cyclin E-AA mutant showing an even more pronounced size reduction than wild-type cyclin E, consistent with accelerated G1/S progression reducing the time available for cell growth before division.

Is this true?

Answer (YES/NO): NO